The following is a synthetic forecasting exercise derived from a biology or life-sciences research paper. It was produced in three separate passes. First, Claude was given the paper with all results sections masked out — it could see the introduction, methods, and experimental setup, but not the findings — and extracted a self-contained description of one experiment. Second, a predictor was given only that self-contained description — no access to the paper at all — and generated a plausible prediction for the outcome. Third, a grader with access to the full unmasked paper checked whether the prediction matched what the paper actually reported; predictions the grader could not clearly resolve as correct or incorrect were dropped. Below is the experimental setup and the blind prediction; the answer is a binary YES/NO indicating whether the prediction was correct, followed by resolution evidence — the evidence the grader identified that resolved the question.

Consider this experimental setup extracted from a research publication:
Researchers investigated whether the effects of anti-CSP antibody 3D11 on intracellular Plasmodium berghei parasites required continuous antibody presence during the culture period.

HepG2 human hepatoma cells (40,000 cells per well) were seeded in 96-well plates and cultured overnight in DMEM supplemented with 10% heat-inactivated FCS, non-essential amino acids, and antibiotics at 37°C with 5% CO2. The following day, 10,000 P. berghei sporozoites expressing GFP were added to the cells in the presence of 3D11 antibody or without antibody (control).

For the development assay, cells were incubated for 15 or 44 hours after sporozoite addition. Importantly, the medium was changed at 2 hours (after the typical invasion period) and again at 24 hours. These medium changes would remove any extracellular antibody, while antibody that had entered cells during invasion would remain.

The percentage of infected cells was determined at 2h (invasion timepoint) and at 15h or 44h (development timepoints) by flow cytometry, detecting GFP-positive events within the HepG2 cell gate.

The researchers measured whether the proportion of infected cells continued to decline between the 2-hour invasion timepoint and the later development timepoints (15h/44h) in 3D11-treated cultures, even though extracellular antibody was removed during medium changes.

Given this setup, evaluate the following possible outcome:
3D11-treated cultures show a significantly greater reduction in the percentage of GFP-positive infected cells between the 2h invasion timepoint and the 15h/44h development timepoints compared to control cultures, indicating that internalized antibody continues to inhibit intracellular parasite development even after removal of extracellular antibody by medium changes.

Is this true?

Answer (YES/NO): YES